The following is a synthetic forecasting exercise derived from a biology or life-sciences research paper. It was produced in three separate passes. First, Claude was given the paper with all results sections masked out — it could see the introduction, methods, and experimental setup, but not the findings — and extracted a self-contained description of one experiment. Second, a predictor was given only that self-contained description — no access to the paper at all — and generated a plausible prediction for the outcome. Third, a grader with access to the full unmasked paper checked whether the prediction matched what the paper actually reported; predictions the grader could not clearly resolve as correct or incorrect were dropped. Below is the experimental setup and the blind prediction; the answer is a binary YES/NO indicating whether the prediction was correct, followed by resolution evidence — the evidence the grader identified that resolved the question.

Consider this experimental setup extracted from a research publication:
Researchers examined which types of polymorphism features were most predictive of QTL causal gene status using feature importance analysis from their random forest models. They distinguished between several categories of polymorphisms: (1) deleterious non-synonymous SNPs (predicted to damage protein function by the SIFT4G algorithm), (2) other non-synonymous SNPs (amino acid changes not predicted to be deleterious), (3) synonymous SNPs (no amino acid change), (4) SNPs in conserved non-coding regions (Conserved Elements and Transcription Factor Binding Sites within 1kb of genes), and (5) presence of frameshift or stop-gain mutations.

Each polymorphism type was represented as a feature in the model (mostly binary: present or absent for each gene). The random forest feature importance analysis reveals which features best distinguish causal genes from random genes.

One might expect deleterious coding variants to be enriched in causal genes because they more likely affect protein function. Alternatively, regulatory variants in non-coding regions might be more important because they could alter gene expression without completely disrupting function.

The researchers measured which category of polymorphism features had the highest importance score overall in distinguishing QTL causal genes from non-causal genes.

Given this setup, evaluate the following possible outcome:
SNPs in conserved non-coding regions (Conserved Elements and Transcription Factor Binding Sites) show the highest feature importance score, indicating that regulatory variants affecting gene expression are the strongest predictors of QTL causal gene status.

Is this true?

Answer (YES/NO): NO